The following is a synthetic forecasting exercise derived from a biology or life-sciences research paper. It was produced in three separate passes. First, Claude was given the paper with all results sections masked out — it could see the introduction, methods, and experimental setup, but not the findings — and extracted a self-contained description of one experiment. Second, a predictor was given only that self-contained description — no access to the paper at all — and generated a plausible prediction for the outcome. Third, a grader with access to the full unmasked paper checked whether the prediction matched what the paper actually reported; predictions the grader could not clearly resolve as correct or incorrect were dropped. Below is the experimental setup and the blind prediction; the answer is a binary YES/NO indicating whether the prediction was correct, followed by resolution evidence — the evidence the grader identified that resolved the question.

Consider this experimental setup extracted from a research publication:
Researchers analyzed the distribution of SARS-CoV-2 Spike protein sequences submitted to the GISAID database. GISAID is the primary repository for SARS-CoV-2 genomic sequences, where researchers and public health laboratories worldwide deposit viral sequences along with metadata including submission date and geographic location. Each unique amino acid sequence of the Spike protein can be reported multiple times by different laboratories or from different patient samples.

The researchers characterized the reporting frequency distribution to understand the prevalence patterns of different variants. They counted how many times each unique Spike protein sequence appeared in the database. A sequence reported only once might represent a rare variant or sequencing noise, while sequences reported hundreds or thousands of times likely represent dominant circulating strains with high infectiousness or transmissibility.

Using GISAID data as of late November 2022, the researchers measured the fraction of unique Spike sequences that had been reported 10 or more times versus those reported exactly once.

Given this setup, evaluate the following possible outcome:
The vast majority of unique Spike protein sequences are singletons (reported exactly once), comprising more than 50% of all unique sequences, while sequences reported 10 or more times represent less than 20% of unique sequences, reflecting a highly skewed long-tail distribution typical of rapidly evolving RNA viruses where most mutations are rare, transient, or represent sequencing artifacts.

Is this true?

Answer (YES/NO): YES